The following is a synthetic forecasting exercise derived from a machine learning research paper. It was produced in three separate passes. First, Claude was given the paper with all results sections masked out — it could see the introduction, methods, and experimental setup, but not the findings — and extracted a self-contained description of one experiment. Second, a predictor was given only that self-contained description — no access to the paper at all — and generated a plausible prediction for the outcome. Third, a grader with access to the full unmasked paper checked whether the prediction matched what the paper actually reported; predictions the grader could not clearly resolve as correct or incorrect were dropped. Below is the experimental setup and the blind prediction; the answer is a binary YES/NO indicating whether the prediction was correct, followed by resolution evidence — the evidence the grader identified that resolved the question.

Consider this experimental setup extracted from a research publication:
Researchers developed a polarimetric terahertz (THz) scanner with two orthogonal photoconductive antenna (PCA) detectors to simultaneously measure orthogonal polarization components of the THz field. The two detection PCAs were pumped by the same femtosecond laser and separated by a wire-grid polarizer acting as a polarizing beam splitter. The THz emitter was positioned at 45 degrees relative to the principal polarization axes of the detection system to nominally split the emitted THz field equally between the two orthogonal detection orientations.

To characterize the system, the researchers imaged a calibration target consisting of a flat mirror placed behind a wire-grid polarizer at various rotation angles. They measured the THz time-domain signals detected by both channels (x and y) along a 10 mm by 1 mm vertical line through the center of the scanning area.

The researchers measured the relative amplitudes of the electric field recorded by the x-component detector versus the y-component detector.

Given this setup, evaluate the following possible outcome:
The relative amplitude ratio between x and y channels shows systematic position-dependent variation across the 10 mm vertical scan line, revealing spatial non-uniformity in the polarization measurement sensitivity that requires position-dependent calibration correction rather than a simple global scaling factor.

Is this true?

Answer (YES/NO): NO